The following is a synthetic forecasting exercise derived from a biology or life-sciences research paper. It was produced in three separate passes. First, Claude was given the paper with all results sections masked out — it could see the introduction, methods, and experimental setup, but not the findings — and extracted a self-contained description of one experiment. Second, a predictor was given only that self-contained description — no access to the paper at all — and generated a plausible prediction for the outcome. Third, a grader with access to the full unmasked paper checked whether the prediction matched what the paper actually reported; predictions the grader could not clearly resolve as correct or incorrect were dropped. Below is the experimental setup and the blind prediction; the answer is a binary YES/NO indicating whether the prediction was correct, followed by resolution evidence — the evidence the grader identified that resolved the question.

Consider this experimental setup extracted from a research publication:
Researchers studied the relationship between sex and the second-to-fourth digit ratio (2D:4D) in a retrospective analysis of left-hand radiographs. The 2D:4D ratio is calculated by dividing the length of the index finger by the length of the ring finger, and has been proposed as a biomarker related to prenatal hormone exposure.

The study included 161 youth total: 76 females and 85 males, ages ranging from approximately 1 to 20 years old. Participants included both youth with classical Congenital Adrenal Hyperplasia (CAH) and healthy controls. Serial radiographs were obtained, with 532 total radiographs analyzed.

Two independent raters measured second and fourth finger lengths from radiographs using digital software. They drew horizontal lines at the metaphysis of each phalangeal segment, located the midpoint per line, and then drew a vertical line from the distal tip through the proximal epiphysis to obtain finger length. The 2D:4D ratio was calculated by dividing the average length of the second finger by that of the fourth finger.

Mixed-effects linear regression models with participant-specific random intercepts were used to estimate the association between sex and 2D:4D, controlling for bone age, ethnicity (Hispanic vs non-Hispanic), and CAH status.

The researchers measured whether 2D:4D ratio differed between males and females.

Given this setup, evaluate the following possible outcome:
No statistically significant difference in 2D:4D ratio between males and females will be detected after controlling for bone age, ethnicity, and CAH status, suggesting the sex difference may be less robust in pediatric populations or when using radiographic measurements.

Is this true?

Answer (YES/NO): NO